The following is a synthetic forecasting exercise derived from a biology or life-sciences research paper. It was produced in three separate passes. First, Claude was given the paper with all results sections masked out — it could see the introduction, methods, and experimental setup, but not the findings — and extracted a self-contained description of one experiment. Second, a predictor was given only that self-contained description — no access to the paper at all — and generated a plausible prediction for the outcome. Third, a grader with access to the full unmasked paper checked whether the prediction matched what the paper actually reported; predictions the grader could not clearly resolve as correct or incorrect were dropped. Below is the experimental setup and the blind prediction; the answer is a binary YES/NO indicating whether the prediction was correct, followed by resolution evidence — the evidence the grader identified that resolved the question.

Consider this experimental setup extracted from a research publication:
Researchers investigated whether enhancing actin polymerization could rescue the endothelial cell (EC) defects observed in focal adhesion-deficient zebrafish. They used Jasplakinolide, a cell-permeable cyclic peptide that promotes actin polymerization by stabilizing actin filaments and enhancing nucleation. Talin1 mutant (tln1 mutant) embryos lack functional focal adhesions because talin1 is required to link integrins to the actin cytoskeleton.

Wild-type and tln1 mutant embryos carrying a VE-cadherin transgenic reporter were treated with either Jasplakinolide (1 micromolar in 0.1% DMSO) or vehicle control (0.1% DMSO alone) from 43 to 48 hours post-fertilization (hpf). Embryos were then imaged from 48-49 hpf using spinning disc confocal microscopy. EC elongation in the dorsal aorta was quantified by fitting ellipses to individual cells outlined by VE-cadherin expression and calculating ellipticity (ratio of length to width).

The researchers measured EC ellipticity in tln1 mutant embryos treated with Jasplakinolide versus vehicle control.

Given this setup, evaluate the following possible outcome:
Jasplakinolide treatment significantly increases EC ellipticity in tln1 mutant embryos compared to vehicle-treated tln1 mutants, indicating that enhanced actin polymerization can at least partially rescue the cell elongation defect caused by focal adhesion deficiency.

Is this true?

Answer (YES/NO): YES